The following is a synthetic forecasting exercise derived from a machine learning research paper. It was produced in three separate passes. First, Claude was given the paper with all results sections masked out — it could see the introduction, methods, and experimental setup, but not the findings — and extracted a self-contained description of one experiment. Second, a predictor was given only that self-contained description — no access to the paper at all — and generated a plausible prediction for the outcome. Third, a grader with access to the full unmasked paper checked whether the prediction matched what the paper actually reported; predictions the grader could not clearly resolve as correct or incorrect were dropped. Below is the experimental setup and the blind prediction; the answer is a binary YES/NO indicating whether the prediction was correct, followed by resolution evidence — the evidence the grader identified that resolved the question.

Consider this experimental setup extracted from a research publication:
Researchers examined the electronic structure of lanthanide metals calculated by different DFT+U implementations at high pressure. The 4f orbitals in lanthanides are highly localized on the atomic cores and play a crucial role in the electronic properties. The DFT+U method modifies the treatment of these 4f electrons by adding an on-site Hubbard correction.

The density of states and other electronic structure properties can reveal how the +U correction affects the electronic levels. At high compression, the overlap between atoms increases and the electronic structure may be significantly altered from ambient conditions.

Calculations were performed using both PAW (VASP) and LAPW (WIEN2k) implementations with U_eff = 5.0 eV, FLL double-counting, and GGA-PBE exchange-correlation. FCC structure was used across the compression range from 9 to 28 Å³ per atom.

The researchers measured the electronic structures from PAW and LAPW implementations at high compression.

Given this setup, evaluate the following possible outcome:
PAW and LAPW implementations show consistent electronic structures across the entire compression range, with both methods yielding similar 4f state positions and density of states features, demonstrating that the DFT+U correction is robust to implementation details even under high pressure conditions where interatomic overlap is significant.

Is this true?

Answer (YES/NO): NO